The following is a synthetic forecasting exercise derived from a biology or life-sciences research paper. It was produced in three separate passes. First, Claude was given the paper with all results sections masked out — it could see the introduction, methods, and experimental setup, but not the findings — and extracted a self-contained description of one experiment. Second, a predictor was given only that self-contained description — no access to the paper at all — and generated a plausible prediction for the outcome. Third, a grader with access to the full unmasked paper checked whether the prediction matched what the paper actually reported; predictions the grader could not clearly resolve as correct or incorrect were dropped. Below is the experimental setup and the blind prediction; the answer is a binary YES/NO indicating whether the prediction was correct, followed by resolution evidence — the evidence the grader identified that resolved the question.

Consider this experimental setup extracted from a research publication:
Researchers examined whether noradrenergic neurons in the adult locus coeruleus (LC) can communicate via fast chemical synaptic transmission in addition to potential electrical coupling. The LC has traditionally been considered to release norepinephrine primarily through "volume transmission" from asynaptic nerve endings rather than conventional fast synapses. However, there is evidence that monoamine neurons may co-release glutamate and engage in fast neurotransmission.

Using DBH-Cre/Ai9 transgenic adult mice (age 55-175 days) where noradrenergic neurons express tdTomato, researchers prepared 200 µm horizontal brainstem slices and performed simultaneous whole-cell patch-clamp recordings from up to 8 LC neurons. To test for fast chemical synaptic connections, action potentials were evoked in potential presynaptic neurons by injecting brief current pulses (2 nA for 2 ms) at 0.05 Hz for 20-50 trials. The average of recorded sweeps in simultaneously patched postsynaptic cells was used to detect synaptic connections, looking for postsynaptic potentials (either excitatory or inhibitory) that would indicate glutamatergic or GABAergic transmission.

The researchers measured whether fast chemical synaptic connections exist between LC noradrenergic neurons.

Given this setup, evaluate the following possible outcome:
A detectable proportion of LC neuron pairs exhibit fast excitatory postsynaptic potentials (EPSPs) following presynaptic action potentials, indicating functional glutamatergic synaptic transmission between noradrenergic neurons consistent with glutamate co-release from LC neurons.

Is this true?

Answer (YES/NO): NO